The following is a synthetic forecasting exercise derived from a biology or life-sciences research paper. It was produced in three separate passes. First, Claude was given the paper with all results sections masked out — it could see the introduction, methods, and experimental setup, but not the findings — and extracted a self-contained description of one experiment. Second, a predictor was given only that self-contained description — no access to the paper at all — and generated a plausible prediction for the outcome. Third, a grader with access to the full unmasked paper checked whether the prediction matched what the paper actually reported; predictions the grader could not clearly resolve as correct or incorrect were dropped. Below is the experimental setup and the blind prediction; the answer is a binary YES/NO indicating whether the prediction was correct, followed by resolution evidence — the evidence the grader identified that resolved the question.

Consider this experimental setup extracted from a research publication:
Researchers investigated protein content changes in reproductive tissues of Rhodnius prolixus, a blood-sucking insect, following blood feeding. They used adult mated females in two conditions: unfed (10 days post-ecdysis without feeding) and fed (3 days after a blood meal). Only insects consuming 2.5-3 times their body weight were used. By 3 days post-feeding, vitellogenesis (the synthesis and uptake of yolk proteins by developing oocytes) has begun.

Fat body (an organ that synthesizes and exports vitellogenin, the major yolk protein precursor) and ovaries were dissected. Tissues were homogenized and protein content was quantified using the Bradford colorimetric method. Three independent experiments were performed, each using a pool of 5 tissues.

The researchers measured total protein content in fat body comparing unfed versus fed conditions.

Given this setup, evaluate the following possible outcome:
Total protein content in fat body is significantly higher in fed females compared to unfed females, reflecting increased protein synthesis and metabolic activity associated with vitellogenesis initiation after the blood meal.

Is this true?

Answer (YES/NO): YES